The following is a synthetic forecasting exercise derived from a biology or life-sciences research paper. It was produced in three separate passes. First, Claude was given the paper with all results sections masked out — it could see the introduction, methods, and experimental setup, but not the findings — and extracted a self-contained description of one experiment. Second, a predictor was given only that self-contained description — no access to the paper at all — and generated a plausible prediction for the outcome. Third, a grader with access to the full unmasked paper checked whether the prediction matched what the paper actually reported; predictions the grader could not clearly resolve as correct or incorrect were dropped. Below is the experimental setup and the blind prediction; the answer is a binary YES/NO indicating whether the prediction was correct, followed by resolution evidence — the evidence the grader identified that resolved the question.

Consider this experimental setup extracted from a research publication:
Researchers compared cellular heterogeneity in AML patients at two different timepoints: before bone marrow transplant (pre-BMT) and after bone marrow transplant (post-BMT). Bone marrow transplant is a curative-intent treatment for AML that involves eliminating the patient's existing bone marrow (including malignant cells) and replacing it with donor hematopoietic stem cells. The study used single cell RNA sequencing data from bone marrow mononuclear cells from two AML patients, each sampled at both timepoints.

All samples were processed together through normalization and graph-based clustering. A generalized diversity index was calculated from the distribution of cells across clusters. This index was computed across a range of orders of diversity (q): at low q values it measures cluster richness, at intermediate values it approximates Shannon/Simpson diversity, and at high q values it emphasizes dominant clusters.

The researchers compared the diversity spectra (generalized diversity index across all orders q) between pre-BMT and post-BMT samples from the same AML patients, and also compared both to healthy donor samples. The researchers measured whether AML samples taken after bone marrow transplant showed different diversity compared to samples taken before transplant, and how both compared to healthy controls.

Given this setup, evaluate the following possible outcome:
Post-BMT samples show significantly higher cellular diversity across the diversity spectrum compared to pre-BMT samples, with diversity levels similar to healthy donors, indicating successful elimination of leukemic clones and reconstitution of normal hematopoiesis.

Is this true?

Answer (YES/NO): NO